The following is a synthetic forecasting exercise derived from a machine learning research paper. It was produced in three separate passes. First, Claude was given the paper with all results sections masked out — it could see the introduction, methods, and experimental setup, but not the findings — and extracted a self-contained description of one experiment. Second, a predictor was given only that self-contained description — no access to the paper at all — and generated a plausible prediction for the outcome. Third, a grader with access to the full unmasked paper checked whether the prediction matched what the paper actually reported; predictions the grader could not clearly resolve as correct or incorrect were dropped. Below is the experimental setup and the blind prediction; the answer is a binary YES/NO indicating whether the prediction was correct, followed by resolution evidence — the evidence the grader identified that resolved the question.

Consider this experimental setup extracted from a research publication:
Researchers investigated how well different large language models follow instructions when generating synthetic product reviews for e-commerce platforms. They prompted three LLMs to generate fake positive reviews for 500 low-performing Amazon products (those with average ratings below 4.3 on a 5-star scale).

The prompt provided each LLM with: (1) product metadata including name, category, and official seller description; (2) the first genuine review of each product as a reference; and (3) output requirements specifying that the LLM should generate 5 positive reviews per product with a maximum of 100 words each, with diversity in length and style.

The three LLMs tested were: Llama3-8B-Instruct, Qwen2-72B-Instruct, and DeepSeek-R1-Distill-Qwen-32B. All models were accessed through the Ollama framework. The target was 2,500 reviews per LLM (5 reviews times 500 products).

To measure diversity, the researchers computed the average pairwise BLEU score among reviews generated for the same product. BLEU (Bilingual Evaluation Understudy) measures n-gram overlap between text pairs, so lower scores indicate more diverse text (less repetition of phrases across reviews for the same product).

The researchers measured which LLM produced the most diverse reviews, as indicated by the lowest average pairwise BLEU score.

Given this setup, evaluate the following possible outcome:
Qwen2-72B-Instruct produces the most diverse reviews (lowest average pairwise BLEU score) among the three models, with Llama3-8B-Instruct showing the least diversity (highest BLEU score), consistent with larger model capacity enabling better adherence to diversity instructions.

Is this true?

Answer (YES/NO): NO